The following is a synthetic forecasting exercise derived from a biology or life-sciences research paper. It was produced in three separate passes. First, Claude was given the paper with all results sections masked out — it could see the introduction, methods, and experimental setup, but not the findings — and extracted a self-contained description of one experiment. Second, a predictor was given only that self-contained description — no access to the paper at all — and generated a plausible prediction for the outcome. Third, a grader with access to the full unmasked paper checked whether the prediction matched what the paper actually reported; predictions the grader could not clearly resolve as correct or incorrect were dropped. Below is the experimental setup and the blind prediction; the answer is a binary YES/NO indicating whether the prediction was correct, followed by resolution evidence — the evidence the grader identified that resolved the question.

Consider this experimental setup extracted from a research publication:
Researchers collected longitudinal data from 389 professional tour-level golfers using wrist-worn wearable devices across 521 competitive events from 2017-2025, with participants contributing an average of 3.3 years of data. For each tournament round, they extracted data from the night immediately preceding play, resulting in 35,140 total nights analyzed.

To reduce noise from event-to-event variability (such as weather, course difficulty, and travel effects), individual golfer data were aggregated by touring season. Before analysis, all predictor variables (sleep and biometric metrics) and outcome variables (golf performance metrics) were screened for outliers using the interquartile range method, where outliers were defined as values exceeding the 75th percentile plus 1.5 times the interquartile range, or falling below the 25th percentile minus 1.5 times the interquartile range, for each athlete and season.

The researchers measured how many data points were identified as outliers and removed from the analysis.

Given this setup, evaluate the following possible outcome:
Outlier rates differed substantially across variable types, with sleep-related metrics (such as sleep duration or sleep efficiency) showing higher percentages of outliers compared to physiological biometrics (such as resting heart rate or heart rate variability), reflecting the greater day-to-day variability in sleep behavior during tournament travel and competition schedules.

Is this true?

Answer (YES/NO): NO